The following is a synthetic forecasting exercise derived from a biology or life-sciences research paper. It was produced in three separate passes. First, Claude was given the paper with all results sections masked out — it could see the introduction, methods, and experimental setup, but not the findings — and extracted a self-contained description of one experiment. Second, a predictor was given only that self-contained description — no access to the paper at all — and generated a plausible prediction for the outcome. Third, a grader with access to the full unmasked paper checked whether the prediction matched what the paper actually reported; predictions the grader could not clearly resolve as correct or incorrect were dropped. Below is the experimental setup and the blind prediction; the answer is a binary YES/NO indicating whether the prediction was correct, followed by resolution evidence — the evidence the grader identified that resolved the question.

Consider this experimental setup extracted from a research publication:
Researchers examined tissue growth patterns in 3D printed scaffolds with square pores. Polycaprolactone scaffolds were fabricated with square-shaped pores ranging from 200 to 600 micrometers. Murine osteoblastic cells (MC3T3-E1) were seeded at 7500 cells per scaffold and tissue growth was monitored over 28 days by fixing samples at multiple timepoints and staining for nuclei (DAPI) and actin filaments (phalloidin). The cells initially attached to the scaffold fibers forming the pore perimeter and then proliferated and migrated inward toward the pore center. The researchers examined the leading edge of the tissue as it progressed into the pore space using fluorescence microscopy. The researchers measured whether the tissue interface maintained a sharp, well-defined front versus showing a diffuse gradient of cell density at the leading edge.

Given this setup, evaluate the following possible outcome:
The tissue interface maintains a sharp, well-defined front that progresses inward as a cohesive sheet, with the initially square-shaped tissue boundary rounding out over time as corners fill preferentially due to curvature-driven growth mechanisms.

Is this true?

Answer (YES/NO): YES